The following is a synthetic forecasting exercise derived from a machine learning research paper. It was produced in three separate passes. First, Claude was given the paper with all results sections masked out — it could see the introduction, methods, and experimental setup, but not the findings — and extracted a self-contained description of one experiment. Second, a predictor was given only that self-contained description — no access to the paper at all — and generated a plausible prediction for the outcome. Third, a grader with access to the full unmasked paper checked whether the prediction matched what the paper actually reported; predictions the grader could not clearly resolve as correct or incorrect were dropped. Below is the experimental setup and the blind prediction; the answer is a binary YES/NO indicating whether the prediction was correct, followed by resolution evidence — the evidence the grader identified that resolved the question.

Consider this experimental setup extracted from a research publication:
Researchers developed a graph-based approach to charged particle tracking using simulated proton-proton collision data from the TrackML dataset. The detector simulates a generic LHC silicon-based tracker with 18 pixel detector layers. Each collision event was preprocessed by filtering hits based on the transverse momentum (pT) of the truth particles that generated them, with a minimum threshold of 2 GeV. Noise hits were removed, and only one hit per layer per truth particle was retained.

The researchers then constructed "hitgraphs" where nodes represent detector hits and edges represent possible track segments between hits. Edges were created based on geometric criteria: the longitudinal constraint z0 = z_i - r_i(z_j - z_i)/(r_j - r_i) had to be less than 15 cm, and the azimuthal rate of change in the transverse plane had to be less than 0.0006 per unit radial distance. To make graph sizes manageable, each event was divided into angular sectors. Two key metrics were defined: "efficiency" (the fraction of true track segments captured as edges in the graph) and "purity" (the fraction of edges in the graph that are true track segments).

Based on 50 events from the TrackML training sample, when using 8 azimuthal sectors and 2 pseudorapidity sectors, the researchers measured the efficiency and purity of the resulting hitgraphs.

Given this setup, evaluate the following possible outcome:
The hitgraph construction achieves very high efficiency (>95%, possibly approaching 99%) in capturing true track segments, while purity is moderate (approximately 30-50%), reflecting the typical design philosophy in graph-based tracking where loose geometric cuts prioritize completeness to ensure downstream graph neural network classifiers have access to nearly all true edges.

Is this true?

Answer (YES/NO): NO